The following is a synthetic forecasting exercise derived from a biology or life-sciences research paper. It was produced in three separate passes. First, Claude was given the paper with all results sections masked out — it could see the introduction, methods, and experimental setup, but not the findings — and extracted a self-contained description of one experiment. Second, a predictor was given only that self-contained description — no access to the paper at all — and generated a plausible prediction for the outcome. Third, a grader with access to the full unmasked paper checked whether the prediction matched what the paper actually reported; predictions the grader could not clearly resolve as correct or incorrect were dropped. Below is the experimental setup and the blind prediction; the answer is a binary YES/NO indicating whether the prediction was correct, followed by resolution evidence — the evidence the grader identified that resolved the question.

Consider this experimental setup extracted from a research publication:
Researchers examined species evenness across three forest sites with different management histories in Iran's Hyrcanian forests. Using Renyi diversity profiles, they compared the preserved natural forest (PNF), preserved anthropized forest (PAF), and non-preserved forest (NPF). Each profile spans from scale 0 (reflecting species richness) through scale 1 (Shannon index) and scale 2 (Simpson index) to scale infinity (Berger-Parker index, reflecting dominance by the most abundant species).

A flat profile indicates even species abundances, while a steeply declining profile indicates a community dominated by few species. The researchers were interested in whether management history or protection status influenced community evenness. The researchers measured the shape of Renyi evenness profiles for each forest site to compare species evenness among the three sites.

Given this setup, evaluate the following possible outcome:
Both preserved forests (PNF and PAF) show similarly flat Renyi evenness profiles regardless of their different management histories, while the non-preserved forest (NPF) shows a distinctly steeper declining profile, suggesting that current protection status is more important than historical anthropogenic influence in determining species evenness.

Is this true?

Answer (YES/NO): NO